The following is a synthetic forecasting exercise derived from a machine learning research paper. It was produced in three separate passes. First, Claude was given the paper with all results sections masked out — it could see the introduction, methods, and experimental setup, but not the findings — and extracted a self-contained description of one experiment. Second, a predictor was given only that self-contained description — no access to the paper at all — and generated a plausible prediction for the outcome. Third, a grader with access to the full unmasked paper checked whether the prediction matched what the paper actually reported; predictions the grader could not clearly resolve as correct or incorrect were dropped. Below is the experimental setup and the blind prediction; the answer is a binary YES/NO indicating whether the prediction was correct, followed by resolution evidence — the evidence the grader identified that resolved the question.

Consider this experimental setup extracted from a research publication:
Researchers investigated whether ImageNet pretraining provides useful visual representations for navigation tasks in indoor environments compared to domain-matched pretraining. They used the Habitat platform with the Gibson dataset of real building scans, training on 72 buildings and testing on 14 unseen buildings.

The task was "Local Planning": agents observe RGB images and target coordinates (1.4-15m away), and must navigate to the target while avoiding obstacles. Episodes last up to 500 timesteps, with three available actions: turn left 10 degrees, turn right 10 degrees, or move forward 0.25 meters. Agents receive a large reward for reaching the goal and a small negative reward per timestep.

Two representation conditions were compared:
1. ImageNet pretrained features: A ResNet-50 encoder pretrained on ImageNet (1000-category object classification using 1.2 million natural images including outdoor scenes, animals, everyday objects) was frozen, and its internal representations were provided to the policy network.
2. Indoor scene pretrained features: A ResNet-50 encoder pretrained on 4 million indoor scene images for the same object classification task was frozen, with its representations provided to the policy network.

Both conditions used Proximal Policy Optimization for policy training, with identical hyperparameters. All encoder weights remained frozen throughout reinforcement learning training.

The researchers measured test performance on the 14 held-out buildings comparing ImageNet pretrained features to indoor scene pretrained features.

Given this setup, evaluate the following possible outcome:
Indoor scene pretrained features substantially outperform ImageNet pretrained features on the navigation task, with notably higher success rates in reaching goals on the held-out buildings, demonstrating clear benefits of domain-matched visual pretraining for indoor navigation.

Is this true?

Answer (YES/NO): YES